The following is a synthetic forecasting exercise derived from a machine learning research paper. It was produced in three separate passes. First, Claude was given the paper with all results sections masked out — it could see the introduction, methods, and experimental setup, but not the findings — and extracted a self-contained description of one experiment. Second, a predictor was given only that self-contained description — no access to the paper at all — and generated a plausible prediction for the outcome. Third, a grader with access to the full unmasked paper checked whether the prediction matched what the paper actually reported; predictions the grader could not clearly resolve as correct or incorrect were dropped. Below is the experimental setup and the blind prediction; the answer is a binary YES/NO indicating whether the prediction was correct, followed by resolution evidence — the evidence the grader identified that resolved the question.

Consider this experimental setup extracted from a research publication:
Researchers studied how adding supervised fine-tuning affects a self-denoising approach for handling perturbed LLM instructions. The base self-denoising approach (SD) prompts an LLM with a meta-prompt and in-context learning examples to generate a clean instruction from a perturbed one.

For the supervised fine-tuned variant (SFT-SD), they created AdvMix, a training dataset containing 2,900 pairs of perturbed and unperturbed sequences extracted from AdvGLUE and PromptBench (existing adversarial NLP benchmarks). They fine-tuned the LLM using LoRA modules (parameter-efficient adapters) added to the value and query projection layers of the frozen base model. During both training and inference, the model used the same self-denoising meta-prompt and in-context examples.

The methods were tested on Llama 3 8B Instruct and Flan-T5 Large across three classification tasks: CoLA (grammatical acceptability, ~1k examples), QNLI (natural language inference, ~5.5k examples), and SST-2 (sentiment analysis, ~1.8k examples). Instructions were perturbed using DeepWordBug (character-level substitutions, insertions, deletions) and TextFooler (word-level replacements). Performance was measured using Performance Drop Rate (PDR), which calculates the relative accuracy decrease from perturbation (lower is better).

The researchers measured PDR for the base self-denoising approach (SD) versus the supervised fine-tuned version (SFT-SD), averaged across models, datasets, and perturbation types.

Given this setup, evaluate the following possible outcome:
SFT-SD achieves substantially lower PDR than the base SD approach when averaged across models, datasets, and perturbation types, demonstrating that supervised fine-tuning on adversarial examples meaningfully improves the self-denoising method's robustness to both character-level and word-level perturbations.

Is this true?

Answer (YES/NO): YES